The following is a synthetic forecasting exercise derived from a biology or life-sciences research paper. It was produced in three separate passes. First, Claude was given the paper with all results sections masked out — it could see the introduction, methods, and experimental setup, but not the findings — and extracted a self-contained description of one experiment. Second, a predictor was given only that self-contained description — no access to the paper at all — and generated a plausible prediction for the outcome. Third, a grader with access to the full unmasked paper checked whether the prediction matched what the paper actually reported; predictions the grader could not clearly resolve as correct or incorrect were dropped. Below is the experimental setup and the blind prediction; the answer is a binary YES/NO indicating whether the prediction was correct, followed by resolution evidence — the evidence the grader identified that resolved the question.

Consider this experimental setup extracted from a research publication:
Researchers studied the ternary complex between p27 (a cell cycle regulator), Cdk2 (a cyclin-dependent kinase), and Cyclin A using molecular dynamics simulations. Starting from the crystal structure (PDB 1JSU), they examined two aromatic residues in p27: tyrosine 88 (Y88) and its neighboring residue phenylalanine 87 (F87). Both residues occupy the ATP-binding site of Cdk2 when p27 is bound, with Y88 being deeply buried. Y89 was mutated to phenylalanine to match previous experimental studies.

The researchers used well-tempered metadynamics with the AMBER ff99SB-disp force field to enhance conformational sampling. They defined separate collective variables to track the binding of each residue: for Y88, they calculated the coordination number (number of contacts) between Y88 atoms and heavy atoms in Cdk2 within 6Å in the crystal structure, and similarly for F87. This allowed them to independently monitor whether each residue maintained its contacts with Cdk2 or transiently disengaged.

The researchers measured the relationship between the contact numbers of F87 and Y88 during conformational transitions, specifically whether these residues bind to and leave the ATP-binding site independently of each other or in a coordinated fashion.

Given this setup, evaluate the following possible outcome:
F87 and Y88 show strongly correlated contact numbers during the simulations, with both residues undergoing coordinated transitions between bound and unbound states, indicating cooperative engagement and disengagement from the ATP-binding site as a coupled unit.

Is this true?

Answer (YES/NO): NO